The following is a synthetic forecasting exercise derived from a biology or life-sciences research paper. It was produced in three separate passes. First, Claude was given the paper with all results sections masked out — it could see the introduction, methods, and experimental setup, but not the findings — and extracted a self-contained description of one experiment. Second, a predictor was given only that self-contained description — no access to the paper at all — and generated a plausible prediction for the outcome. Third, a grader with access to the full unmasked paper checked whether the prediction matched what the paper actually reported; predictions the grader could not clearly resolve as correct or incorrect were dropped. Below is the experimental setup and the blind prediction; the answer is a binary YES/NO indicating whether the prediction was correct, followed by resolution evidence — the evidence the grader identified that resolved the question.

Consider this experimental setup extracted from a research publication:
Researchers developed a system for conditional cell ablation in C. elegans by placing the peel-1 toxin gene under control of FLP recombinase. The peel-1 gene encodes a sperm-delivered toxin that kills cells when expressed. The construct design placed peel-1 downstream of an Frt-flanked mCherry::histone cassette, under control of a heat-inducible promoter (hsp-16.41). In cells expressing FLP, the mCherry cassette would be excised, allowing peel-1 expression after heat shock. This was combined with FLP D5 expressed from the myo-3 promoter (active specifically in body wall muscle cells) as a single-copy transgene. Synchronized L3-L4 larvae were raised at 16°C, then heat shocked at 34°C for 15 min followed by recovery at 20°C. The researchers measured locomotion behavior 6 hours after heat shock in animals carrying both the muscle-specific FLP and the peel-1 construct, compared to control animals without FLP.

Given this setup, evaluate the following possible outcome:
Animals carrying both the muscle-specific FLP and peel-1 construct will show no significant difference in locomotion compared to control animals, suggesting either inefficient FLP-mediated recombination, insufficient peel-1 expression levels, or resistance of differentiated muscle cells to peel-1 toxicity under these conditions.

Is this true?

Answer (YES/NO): NO